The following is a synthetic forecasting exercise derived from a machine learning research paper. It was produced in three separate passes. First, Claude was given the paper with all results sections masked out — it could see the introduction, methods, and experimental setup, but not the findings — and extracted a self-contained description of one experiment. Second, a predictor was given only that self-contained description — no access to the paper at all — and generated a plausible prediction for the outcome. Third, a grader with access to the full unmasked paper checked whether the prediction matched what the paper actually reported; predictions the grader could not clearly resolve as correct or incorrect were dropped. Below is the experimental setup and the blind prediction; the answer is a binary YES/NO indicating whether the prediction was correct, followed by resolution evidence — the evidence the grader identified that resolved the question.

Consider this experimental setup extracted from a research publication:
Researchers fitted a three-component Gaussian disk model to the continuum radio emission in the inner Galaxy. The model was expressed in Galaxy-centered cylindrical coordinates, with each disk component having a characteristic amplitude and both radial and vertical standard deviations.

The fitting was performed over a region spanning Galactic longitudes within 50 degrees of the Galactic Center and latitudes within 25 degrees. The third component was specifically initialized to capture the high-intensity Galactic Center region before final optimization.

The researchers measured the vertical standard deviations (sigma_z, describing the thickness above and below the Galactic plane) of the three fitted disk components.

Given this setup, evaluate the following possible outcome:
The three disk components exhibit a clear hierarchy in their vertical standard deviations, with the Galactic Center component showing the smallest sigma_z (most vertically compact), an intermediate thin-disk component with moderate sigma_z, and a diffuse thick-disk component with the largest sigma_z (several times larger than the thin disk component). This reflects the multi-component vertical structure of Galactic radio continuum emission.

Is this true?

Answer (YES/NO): YES